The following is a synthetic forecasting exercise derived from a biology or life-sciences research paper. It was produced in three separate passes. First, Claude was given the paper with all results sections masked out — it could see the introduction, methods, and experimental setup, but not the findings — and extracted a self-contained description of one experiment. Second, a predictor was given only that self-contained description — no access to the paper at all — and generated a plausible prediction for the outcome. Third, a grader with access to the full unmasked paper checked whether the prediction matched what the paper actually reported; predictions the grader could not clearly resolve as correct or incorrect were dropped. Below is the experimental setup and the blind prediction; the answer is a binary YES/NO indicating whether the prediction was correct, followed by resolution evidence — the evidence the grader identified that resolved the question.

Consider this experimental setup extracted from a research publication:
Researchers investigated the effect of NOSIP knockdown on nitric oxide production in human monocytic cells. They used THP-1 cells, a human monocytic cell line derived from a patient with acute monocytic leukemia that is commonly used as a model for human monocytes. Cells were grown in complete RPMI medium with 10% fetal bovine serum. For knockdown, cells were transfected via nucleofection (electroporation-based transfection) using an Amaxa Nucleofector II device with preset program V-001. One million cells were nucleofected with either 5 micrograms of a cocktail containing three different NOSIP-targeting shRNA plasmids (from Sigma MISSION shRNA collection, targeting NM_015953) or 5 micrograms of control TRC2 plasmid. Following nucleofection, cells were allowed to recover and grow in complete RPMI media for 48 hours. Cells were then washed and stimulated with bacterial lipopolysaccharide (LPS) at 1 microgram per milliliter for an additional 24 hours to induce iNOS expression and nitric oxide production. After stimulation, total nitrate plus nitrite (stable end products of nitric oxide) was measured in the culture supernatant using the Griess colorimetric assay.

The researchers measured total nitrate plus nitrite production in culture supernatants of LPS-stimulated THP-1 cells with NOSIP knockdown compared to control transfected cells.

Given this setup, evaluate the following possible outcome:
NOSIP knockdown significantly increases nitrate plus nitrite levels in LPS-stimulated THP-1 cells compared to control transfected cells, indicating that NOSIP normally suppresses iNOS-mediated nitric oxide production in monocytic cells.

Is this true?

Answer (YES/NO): YES